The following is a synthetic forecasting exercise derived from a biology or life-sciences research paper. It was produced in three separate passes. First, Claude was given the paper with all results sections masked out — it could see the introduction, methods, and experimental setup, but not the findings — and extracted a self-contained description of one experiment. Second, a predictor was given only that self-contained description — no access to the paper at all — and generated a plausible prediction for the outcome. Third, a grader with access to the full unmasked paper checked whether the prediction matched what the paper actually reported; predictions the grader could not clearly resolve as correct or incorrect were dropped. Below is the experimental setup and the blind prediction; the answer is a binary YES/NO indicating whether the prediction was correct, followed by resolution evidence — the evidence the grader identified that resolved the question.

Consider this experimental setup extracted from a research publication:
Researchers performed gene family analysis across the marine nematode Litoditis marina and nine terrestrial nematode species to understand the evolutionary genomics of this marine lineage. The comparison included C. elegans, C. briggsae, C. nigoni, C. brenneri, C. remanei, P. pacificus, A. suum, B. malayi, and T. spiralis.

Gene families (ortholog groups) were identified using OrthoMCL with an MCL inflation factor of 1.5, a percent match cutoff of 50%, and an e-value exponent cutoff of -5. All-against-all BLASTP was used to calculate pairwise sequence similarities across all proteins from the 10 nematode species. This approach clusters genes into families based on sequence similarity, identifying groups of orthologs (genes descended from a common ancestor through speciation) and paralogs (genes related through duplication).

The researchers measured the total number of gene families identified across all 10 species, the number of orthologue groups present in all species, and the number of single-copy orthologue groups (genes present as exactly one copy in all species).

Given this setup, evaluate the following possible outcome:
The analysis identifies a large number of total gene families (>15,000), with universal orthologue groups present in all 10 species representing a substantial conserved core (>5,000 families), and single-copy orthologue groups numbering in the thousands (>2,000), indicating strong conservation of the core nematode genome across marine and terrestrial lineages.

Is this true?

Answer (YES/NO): NO